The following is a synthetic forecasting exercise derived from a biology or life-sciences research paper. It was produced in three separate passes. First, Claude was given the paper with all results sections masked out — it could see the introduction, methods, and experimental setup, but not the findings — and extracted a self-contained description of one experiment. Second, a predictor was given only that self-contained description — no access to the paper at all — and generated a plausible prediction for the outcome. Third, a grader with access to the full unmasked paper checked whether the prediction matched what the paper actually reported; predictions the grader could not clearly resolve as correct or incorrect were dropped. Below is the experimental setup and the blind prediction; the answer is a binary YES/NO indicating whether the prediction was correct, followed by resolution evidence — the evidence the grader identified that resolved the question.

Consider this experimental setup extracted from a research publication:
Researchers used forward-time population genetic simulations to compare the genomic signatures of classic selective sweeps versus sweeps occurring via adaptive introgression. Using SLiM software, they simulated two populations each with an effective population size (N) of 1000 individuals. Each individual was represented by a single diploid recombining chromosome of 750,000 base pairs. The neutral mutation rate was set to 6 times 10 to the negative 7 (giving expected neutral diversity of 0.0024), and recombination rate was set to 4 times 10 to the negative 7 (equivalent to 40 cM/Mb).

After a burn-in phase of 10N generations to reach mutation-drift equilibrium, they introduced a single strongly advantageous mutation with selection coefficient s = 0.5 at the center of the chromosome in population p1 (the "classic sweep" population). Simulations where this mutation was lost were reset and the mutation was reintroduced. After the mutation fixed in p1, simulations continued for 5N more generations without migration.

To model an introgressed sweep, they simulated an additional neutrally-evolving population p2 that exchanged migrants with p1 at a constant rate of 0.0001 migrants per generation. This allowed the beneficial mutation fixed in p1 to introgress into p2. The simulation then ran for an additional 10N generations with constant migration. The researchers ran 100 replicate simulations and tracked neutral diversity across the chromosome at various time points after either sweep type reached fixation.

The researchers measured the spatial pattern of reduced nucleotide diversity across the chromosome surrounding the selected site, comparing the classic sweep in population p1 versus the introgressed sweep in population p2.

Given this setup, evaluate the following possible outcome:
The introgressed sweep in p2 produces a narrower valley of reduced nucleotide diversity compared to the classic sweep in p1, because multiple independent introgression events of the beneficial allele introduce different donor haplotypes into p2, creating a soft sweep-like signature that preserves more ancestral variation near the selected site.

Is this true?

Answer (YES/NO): NO